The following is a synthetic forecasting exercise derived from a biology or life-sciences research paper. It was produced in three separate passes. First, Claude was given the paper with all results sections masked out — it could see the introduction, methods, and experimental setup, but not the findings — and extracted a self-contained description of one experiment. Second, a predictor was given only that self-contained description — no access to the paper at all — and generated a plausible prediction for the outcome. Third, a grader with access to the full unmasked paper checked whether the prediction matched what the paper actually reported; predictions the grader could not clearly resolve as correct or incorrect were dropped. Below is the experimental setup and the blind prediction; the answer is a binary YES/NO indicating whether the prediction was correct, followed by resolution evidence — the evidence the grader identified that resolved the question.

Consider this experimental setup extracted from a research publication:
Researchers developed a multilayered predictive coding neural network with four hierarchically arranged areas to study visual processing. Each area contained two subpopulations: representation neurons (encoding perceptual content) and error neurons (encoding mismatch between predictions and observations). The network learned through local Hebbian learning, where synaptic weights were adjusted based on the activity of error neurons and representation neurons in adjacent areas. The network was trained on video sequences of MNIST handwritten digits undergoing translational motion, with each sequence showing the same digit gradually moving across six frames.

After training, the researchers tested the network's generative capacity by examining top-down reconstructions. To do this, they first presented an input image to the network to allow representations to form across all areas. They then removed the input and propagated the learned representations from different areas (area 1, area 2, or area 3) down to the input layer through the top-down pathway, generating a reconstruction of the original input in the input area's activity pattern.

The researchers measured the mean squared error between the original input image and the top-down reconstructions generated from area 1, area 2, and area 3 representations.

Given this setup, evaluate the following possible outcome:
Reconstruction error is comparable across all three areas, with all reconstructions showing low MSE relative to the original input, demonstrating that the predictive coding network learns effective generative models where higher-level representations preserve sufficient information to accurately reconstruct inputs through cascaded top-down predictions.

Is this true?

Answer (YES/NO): NO